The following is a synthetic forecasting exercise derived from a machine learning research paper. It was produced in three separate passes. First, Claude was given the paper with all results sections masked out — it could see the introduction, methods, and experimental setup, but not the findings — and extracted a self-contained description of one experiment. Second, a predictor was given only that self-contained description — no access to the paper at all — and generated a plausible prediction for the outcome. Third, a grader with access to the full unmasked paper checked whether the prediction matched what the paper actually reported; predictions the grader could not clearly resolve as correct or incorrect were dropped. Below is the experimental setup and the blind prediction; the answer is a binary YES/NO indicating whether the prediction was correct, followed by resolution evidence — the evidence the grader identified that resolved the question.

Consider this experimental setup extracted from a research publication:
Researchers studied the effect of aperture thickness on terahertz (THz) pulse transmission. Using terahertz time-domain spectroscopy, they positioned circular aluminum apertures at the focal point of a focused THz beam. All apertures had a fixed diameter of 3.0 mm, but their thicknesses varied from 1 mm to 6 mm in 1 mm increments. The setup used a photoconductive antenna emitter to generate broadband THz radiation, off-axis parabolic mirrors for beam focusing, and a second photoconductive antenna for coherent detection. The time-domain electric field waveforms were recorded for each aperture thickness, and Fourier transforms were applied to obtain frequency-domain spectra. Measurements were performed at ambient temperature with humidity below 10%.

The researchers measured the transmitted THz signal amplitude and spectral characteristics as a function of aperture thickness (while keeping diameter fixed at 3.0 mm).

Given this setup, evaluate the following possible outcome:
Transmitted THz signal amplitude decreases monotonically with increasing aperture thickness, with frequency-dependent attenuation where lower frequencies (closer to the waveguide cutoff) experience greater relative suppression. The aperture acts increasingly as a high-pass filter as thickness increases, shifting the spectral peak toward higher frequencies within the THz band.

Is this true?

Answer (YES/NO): NO